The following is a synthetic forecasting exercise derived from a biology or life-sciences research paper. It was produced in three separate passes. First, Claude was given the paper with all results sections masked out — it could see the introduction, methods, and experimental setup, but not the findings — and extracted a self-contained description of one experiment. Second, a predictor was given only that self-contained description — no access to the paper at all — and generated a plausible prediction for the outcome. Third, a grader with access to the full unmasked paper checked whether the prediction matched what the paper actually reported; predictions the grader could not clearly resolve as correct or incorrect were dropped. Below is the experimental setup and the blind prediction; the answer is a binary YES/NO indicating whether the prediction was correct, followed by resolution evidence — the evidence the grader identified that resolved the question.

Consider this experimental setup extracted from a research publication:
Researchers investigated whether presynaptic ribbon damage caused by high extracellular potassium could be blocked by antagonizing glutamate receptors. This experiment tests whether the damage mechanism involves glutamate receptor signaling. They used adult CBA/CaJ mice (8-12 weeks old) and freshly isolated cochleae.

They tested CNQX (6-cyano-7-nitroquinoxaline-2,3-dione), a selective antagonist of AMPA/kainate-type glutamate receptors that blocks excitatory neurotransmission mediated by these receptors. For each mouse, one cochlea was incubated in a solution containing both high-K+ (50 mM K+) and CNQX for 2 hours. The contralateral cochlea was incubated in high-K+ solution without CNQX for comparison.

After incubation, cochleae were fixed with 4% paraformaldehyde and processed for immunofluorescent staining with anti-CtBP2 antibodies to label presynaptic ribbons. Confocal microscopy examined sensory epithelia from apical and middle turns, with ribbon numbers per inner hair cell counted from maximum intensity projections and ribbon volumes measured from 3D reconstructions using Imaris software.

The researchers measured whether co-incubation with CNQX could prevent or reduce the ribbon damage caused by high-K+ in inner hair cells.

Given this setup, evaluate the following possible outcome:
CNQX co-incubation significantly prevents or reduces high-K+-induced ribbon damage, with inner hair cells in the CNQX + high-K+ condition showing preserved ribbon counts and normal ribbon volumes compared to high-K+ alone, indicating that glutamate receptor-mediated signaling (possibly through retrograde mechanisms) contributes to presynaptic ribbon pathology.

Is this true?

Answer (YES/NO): NO